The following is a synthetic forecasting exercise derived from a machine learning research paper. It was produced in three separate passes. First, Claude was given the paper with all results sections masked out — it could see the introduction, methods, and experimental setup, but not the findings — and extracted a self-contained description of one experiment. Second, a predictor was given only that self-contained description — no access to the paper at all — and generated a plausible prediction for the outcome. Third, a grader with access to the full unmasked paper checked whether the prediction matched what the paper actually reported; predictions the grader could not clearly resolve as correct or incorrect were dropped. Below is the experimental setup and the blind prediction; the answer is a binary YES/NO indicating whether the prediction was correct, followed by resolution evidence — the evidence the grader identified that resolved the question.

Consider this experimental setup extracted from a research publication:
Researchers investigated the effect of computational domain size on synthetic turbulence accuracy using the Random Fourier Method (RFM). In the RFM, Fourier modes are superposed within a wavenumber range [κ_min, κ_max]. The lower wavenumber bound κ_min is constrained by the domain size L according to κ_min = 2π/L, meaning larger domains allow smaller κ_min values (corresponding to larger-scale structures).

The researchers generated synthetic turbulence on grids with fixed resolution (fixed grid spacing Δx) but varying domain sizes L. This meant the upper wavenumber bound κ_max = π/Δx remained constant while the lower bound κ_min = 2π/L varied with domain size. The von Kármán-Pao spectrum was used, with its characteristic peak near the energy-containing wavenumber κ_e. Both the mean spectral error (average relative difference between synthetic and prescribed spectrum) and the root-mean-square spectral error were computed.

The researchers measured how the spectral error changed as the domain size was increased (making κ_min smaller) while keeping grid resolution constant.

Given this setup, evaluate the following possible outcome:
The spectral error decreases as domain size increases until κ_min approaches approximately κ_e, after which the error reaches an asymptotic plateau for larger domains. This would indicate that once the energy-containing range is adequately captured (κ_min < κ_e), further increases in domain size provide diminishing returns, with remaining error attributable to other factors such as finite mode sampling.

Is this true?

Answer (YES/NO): NO